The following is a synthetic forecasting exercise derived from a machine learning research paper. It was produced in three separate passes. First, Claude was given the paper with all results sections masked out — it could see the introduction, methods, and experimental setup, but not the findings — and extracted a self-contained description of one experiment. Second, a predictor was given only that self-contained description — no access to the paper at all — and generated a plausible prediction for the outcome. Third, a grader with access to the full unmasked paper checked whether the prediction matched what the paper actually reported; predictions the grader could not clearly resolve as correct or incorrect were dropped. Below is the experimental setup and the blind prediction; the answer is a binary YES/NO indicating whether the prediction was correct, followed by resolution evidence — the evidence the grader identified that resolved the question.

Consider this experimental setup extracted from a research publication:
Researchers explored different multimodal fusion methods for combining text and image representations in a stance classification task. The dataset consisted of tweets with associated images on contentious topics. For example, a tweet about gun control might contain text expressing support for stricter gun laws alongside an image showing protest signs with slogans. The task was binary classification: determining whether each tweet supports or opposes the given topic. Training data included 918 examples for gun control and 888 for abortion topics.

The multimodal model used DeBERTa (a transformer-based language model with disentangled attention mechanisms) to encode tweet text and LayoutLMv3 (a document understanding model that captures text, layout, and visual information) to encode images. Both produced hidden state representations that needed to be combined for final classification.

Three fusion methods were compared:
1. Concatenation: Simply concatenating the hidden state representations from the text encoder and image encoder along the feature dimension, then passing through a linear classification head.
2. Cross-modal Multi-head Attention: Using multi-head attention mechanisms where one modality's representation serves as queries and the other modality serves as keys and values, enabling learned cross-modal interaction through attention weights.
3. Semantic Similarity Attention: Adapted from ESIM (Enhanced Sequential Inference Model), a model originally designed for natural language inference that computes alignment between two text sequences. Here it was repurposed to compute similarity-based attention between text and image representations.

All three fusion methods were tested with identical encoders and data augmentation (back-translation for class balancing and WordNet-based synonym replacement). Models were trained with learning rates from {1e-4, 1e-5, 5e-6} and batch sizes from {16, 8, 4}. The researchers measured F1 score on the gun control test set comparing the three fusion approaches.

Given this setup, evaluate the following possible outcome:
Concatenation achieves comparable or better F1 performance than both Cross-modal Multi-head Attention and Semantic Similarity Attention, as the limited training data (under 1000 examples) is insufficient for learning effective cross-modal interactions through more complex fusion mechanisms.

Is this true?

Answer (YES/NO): NO